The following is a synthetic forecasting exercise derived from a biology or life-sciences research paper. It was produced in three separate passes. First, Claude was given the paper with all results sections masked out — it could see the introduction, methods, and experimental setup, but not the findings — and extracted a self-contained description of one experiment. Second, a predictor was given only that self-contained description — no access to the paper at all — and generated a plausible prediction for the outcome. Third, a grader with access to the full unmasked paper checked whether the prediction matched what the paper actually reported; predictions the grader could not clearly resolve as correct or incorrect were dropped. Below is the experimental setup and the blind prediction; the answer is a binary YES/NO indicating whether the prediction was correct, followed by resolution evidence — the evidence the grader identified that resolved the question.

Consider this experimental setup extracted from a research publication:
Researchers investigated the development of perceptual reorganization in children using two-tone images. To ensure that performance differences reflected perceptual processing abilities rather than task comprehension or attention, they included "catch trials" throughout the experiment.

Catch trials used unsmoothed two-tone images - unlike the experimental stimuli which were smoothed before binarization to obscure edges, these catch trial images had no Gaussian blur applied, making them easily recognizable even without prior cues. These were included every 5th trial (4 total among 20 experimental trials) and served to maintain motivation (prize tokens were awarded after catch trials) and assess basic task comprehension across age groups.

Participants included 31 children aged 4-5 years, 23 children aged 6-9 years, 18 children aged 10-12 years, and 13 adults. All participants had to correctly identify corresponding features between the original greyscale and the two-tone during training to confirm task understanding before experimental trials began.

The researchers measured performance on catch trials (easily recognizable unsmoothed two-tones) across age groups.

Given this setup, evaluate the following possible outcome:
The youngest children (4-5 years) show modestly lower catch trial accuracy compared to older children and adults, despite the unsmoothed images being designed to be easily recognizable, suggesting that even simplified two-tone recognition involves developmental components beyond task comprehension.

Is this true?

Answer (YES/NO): NO